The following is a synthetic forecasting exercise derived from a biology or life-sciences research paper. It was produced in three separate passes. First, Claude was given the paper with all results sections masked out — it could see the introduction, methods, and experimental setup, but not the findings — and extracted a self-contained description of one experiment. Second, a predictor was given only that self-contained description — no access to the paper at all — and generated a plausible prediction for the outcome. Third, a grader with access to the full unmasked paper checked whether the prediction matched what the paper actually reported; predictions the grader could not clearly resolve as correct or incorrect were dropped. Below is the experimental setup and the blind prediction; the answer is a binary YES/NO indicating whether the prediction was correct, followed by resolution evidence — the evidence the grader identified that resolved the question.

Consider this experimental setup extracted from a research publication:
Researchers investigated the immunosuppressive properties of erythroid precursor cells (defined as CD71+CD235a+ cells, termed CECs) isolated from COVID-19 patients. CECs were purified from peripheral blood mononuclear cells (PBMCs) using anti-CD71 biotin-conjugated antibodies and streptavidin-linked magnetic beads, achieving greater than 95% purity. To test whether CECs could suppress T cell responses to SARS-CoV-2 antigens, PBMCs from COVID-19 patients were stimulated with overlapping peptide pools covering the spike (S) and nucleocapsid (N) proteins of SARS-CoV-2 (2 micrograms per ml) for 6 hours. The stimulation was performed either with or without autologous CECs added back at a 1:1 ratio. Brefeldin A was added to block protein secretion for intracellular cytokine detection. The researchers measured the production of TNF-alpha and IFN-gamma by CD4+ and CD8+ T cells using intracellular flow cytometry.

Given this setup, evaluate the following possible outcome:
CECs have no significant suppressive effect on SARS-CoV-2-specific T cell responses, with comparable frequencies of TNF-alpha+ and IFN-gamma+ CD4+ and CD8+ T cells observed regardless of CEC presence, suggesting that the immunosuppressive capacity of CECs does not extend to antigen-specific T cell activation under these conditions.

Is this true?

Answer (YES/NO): NO